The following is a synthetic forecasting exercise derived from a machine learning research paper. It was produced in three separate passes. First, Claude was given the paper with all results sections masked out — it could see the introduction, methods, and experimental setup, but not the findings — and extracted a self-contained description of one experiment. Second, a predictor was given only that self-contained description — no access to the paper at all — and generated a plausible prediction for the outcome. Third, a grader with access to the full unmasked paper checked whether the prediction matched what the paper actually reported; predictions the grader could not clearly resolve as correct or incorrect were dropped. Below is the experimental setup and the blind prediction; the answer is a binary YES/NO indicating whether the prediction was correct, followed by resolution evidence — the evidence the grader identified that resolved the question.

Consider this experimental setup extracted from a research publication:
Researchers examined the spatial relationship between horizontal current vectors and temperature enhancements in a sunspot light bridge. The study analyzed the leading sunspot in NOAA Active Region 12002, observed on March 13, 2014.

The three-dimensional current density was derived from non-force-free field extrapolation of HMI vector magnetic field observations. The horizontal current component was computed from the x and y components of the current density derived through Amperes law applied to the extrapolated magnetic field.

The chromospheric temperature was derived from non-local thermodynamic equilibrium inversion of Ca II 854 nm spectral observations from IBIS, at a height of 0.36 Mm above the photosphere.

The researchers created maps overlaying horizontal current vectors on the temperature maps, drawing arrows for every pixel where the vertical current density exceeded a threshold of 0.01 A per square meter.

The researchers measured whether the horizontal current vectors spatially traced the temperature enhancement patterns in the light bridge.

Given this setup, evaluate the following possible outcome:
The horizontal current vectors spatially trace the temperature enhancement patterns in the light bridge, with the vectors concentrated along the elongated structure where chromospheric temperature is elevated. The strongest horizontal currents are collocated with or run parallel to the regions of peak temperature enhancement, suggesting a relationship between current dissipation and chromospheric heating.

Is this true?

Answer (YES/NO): NO